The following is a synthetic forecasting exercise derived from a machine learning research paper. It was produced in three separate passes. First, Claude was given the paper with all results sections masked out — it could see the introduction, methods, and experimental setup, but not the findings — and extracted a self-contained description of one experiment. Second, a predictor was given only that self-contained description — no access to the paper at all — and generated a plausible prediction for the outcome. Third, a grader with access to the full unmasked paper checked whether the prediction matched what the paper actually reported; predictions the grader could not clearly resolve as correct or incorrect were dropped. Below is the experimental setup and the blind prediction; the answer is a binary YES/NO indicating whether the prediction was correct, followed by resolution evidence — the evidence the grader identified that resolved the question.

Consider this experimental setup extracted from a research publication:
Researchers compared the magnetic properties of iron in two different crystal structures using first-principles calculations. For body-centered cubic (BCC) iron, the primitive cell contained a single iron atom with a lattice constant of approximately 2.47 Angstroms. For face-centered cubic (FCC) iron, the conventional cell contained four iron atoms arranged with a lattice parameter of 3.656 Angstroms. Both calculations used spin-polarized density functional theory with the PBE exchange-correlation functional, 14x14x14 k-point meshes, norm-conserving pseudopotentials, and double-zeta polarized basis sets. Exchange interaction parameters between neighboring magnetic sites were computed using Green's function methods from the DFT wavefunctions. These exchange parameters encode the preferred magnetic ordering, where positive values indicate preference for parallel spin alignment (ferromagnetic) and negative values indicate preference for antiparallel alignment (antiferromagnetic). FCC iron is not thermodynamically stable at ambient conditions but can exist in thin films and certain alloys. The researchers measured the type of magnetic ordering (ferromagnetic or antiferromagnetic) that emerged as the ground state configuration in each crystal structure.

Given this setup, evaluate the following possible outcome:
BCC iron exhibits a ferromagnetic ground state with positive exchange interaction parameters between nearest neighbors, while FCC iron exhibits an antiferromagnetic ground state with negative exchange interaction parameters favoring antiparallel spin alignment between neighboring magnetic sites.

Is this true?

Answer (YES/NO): YES